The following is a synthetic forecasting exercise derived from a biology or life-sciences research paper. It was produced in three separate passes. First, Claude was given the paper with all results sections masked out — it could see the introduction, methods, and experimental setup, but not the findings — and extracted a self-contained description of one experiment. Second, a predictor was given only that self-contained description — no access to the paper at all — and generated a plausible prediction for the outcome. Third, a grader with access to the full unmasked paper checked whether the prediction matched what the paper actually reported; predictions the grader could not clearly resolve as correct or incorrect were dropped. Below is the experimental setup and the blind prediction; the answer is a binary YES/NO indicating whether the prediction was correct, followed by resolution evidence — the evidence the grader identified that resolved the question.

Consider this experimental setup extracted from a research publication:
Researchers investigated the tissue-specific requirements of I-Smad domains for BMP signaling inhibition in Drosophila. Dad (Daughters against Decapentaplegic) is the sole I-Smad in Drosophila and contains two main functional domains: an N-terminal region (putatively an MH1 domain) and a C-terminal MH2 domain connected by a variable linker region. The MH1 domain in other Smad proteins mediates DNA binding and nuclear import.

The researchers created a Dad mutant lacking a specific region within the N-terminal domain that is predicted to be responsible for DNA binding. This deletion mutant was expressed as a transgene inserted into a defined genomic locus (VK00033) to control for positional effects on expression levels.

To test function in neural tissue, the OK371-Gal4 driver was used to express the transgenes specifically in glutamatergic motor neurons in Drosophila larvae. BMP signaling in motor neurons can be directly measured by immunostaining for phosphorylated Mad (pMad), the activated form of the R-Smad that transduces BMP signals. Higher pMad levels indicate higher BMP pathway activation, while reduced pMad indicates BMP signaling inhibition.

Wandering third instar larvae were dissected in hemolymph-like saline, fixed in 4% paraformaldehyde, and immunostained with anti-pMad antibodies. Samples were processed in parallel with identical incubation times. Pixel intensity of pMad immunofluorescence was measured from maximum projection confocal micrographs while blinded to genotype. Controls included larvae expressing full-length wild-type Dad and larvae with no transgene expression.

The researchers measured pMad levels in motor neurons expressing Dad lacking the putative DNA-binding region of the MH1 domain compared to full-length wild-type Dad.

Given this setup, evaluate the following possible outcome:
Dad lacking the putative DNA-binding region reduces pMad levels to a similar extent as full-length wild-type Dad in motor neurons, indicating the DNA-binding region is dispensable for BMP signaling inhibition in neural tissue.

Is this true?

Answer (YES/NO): NO